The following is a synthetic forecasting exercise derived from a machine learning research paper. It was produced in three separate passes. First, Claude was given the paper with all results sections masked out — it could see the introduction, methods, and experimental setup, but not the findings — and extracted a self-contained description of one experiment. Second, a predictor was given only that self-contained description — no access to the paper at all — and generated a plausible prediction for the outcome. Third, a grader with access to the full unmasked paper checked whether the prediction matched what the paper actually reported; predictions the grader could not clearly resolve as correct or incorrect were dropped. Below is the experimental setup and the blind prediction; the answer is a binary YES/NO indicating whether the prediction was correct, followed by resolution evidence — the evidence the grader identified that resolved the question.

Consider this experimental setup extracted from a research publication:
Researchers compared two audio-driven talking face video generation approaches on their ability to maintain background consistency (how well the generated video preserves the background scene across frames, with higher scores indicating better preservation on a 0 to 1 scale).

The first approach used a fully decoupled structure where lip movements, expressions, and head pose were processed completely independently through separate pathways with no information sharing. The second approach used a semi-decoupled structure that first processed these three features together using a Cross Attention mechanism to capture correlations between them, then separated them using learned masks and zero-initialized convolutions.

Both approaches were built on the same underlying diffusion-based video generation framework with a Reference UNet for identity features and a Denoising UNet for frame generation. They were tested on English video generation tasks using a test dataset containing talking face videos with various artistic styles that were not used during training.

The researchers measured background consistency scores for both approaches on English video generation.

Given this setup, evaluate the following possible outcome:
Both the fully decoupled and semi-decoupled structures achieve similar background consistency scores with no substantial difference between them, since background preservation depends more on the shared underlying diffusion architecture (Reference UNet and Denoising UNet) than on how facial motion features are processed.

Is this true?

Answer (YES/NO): YES